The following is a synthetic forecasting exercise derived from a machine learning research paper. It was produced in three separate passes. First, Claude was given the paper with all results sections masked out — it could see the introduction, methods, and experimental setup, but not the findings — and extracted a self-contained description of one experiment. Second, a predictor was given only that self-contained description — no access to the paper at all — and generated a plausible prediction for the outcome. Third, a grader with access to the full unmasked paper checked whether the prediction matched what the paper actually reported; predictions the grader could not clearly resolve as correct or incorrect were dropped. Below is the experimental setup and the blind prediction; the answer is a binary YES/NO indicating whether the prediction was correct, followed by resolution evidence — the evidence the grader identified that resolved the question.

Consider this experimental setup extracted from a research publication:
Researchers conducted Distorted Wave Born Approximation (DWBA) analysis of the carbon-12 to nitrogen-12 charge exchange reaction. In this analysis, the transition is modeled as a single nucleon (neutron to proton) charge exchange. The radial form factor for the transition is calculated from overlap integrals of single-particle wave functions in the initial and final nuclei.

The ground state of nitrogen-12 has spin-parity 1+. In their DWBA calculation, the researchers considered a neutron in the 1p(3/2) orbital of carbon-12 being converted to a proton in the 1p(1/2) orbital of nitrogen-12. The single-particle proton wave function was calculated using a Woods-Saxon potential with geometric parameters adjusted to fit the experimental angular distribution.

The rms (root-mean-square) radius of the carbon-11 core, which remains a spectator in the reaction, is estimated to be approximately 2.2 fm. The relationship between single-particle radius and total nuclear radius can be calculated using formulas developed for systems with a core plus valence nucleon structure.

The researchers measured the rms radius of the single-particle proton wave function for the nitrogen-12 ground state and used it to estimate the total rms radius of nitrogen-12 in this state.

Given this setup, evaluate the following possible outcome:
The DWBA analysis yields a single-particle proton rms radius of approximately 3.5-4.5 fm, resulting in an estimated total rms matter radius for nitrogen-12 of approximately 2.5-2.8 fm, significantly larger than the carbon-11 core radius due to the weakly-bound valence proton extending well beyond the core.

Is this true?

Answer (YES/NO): NO